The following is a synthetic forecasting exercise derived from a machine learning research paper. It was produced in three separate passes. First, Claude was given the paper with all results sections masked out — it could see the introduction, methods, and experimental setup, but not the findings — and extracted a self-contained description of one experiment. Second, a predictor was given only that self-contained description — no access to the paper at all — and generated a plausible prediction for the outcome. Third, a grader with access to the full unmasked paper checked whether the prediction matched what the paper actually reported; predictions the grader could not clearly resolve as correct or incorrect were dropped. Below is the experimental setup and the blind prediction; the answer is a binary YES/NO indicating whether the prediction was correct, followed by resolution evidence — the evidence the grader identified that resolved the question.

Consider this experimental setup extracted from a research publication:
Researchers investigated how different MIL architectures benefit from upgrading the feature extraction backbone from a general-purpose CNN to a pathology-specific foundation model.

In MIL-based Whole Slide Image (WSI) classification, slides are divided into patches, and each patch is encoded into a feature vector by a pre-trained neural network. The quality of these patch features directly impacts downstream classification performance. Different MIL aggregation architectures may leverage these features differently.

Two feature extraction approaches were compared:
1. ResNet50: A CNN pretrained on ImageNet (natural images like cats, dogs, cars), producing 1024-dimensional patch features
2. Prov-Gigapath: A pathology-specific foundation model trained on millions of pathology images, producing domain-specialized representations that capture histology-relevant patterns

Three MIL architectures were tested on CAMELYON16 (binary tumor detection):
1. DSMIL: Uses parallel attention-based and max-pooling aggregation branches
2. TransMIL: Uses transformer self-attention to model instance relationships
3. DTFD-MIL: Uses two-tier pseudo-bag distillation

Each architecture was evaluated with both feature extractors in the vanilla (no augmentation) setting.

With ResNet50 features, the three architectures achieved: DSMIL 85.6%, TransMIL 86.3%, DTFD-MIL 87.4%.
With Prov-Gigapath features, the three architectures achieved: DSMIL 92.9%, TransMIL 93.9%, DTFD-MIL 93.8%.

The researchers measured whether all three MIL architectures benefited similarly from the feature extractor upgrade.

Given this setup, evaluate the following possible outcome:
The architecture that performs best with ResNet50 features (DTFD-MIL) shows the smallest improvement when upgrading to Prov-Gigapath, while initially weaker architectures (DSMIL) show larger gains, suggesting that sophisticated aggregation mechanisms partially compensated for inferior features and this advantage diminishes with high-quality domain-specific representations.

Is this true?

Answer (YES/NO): NO